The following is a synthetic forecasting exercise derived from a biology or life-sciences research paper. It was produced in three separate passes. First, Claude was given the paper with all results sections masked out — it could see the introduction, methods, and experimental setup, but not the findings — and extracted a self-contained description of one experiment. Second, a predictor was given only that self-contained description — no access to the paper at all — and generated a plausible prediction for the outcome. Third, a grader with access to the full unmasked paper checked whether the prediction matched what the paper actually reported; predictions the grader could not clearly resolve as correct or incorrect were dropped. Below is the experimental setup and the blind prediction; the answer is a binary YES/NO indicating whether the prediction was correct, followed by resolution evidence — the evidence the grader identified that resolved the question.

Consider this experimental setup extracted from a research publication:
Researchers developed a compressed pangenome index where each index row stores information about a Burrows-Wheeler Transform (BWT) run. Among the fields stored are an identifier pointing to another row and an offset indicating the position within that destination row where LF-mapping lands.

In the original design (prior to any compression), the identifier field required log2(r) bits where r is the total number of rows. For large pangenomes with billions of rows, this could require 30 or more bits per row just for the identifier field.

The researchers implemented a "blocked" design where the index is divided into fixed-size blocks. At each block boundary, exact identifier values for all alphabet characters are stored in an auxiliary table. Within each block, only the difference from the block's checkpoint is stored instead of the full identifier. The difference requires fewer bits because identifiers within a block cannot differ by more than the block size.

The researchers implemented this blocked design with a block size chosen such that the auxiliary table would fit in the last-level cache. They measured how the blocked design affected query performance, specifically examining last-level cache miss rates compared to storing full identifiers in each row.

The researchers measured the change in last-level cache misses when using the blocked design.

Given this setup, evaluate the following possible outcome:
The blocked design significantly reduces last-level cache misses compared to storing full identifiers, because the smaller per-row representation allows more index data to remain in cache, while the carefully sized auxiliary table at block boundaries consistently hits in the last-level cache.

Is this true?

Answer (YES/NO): NO